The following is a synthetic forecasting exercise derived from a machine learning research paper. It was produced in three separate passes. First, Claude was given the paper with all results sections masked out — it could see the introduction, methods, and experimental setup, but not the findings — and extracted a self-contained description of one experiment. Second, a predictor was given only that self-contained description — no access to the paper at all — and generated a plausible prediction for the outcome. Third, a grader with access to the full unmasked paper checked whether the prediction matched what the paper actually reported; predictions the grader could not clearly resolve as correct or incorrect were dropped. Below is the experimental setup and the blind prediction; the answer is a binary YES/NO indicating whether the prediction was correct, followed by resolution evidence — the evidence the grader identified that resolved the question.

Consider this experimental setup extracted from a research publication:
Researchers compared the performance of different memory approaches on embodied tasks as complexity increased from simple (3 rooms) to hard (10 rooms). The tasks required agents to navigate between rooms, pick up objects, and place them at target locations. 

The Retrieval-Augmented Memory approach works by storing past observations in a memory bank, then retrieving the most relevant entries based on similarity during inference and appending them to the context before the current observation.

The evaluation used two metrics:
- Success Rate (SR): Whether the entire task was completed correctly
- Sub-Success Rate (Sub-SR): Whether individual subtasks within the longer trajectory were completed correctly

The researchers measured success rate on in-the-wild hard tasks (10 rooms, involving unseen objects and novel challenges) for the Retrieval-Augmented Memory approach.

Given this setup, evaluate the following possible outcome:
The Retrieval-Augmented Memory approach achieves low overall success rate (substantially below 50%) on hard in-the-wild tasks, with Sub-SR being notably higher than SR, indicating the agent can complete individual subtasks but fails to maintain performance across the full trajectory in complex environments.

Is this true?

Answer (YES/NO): YES